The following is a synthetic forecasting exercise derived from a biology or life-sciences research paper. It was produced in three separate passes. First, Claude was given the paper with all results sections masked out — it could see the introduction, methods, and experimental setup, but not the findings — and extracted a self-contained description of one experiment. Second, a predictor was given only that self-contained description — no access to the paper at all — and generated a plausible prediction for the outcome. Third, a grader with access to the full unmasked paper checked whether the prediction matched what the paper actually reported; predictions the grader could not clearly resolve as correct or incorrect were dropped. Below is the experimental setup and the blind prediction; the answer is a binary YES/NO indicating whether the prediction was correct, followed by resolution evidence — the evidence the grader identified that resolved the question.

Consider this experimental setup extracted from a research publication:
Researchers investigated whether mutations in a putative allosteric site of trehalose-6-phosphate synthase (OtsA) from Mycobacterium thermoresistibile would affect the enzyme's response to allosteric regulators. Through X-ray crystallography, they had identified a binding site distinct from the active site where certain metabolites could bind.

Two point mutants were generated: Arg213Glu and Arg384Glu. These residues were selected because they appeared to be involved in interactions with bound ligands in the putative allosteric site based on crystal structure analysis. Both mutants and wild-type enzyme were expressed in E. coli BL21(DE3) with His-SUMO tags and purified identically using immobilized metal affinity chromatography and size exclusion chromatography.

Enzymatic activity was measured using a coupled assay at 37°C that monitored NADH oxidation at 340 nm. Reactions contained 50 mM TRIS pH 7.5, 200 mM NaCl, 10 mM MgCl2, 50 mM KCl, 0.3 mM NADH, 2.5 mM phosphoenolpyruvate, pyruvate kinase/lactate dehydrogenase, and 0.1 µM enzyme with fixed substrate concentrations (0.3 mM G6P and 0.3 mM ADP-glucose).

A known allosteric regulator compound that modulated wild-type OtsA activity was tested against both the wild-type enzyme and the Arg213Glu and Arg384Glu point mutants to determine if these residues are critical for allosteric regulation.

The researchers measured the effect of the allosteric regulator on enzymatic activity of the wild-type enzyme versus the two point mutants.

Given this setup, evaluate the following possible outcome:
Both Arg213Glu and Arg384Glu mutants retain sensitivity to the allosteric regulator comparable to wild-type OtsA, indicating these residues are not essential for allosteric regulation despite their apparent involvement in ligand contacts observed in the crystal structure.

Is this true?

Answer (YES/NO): NO